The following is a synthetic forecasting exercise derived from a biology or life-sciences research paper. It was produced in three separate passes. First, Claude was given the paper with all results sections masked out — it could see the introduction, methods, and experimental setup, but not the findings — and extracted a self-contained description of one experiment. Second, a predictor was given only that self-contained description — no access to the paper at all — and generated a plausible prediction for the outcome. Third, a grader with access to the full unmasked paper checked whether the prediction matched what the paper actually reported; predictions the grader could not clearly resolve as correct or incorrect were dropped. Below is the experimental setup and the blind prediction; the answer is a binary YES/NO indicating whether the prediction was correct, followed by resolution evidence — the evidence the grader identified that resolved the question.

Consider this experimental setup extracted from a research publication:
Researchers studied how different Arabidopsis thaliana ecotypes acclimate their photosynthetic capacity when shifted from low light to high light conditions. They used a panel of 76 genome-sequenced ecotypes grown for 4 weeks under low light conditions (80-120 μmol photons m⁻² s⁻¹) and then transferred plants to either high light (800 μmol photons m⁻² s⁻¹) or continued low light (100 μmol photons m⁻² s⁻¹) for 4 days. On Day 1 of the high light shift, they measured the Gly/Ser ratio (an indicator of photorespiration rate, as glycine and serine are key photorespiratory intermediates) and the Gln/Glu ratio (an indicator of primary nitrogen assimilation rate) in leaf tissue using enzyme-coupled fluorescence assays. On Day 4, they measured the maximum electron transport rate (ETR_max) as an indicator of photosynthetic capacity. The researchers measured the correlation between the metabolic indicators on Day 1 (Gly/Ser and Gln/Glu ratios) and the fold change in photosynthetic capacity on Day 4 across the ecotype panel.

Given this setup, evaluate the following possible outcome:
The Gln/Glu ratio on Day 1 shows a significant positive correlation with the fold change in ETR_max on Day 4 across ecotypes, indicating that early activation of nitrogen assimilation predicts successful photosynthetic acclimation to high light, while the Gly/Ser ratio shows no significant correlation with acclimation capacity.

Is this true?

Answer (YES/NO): NO